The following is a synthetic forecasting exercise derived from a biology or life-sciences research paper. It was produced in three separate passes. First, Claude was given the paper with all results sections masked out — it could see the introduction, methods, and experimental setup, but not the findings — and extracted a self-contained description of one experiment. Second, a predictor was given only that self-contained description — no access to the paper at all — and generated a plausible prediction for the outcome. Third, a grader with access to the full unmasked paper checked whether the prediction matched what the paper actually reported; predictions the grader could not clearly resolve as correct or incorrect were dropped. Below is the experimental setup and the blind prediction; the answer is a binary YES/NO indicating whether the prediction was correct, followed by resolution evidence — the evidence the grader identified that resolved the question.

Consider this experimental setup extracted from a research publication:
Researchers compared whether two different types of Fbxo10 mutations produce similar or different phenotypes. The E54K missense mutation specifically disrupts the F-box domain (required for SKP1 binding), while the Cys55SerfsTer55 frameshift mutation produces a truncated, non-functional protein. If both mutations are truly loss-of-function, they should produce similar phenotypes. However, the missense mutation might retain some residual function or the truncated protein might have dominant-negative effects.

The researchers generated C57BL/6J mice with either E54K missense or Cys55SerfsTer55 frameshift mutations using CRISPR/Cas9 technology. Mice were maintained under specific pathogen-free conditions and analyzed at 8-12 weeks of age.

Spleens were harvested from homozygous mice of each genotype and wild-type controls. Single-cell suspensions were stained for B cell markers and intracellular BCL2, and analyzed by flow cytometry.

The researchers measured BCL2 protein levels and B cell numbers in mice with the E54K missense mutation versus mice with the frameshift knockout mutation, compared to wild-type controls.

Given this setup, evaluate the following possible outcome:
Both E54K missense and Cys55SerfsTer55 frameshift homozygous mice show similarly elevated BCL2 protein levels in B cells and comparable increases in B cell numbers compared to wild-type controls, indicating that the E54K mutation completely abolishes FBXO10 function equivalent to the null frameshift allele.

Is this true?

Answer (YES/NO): NO